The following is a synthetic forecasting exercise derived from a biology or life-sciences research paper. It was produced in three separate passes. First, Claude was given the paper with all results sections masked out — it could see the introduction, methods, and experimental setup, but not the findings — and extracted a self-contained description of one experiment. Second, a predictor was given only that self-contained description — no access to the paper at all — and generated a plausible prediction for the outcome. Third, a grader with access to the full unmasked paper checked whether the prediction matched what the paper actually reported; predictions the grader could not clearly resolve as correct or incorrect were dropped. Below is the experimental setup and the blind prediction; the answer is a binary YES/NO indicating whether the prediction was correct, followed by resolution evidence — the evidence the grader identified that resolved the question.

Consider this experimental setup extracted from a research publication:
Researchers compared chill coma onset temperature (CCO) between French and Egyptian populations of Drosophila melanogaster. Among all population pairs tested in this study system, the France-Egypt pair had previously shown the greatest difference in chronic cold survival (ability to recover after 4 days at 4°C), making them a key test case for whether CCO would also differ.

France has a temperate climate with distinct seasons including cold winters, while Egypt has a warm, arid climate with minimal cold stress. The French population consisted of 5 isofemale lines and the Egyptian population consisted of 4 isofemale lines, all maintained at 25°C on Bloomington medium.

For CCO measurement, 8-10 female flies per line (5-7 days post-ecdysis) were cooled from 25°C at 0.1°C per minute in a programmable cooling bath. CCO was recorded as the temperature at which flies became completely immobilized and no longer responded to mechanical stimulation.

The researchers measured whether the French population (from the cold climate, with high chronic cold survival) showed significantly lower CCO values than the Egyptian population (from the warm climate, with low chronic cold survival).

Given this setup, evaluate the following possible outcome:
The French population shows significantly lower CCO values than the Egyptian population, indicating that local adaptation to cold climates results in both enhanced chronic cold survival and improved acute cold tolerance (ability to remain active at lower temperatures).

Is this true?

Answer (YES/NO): NO